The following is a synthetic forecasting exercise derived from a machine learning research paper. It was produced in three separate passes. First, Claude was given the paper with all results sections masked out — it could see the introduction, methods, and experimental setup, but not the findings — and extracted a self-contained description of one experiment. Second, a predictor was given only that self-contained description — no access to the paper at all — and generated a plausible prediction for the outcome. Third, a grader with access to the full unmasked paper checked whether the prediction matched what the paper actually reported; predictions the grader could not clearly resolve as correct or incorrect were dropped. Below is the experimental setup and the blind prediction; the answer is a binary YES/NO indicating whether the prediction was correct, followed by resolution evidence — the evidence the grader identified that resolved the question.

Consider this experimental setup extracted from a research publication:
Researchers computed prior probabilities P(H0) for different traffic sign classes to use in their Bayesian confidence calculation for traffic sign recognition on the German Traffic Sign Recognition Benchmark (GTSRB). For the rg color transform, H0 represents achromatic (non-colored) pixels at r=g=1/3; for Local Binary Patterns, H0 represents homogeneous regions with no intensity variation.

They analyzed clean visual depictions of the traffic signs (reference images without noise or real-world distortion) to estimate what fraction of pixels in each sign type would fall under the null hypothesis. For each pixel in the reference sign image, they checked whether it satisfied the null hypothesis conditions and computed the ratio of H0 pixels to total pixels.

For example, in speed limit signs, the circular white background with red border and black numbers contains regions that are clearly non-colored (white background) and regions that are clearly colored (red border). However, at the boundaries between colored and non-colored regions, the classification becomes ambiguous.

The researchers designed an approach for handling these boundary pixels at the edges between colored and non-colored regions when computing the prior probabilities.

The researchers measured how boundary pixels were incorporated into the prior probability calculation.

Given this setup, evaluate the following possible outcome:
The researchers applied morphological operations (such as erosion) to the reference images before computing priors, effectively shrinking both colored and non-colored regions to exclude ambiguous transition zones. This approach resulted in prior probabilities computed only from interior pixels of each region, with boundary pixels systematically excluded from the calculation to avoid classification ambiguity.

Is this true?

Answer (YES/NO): NO